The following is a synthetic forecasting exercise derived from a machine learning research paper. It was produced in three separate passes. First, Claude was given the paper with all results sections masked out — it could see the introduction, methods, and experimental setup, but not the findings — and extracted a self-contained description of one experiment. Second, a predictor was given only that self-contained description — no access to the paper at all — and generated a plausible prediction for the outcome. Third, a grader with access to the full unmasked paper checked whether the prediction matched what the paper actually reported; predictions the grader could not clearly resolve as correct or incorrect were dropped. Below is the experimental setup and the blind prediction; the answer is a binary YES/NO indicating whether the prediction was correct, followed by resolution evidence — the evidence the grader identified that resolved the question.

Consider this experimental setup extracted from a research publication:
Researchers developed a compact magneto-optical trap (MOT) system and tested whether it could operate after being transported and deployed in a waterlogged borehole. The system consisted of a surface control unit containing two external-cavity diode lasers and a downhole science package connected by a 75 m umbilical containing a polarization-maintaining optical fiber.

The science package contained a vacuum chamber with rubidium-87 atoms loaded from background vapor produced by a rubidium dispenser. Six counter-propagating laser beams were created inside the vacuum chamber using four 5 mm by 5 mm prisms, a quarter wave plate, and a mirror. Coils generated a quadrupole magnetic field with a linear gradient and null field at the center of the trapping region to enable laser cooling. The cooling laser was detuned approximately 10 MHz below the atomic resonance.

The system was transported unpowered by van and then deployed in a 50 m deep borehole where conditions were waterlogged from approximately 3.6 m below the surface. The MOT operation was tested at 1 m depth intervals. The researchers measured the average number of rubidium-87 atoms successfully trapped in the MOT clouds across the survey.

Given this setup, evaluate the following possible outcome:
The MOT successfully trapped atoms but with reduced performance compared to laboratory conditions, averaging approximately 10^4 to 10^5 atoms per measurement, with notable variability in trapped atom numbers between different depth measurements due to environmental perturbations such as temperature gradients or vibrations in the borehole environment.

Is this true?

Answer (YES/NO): NO